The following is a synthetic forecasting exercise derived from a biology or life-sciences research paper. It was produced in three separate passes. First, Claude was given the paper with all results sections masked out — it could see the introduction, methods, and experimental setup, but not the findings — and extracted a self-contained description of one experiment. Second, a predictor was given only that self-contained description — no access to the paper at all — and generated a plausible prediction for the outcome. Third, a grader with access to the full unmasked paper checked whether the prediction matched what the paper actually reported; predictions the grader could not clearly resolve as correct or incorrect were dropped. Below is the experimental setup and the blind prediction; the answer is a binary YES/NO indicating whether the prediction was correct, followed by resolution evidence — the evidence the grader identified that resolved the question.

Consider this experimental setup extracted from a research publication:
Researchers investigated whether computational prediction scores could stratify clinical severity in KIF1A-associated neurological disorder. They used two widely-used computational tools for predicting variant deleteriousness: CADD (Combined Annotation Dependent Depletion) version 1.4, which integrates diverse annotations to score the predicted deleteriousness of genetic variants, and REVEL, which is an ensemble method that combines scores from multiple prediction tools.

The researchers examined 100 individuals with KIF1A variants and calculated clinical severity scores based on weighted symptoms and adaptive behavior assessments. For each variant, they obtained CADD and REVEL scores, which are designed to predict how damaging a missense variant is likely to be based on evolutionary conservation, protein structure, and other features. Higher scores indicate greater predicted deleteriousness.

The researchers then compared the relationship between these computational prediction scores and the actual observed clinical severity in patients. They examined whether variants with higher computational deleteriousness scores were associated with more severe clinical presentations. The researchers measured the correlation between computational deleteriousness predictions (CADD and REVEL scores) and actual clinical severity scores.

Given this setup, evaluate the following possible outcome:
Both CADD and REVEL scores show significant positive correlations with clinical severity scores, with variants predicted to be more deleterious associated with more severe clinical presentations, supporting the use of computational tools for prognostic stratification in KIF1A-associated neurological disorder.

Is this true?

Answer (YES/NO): NO